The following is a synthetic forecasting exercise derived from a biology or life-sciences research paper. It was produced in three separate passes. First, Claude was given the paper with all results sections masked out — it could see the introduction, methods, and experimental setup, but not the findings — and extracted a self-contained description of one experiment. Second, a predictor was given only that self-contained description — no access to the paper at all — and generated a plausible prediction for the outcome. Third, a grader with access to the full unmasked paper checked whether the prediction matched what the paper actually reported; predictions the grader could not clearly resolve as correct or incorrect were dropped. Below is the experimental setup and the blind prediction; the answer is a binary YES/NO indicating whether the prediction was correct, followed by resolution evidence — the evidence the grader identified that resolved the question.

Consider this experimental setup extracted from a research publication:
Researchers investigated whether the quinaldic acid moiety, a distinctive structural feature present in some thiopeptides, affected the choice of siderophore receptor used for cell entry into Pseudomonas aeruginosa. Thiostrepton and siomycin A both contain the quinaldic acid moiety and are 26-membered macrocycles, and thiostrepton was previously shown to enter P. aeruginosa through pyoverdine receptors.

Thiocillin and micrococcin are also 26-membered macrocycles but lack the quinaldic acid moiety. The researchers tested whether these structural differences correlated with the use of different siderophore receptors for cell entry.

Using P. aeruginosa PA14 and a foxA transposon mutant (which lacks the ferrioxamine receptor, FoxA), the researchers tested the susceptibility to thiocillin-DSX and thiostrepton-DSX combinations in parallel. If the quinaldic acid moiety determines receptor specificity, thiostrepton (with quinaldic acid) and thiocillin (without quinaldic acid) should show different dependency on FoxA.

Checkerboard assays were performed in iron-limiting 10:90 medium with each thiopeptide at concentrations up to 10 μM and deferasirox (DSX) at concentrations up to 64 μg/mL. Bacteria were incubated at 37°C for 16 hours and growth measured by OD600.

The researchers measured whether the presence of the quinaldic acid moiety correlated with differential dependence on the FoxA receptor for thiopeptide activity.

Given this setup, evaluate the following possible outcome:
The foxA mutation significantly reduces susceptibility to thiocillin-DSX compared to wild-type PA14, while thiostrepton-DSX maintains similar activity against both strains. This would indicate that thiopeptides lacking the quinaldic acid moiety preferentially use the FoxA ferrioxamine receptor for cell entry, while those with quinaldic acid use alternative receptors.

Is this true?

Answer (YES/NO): YES